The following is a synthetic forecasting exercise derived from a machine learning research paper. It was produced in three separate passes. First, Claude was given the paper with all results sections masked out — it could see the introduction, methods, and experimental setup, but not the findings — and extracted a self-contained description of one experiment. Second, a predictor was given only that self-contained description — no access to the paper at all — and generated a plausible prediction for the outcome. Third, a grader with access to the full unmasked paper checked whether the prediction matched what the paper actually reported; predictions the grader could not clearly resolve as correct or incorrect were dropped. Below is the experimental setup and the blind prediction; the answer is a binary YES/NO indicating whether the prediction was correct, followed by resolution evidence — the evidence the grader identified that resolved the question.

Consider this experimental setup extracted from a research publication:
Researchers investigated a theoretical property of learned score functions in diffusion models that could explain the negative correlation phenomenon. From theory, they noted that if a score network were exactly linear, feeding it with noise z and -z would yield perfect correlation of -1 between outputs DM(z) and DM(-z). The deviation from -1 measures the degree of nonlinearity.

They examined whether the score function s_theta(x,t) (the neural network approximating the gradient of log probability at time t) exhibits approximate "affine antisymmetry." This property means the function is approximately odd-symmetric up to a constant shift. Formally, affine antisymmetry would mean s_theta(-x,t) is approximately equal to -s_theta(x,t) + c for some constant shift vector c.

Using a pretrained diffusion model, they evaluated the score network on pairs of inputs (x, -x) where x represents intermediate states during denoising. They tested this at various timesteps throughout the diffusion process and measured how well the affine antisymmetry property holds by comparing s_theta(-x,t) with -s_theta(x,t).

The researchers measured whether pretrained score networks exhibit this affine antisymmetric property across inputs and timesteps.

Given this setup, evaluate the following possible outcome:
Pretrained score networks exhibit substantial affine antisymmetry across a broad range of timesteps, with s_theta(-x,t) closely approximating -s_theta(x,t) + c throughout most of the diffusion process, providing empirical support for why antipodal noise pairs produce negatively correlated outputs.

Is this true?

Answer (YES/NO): YES